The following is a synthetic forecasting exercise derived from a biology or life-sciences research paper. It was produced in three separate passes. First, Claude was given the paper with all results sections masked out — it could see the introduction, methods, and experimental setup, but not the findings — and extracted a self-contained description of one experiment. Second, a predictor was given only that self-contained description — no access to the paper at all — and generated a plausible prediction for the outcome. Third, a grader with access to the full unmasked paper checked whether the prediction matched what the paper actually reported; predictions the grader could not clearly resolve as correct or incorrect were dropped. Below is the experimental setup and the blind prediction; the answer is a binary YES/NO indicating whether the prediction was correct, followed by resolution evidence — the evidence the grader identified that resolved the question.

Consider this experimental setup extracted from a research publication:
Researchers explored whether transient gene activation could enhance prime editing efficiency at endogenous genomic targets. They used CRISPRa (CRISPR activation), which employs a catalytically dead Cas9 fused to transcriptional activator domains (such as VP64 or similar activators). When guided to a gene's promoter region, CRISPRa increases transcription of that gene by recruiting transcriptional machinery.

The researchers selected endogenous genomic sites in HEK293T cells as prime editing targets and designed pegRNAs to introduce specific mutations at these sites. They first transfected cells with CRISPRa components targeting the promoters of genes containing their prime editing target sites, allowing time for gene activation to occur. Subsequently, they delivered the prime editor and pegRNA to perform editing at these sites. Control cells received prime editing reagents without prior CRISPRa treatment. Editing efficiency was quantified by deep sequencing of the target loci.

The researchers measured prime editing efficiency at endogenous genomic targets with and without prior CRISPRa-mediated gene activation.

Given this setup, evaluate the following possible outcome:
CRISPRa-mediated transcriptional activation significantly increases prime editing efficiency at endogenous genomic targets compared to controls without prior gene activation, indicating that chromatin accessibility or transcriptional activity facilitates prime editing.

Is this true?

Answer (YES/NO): YES